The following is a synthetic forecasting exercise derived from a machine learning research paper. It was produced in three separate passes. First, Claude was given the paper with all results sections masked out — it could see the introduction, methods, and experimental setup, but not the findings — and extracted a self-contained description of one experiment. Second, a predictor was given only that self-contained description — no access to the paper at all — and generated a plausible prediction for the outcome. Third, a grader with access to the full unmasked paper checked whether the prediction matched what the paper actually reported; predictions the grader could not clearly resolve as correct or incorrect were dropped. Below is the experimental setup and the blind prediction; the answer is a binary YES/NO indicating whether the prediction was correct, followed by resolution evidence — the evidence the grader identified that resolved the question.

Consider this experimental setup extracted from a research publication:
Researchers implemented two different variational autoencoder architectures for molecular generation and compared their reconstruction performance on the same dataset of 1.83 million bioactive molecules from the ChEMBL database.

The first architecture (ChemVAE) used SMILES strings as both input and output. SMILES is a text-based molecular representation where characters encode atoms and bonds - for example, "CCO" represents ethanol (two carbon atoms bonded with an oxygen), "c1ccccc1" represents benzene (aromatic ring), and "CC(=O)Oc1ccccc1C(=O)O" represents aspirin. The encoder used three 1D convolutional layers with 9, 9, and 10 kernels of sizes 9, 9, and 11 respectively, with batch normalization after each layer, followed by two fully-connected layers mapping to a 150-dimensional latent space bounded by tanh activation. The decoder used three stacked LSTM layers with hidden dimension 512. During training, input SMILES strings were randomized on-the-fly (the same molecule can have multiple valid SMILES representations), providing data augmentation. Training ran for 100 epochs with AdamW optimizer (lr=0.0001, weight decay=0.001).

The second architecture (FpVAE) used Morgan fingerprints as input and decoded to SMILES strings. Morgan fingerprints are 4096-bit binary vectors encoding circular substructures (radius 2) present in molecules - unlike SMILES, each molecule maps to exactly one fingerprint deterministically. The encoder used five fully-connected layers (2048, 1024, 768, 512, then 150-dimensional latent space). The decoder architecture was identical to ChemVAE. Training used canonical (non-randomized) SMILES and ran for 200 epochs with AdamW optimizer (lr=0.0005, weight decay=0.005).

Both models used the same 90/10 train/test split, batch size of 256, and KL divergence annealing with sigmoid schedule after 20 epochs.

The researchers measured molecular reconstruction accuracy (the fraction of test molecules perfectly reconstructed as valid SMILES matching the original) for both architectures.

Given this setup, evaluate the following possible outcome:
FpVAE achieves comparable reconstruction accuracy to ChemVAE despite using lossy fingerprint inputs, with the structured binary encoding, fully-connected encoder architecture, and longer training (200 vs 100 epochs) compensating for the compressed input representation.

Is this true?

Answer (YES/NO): NO